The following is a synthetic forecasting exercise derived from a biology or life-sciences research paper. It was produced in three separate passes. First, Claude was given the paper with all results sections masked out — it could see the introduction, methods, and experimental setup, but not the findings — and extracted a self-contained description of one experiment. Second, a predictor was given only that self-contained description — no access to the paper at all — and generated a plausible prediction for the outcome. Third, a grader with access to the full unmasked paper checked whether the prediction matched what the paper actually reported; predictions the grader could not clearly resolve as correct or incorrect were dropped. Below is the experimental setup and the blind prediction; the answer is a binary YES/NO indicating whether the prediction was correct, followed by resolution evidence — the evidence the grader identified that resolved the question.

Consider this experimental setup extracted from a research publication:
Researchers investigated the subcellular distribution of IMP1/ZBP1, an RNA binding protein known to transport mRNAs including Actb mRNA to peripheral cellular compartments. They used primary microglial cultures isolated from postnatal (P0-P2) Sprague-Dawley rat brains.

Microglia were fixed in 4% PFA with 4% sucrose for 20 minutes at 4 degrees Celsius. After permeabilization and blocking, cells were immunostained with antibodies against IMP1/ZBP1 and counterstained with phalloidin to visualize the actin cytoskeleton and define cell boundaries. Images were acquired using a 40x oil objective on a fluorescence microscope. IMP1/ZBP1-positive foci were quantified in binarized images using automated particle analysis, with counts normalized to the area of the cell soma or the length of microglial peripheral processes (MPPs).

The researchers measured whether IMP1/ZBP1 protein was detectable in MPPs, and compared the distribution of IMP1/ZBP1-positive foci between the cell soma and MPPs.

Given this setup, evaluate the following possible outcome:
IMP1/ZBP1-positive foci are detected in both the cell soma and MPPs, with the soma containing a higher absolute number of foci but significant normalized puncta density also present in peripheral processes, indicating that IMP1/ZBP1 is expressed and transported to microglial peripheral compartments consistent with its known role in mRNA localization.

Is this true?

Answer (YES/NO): NO